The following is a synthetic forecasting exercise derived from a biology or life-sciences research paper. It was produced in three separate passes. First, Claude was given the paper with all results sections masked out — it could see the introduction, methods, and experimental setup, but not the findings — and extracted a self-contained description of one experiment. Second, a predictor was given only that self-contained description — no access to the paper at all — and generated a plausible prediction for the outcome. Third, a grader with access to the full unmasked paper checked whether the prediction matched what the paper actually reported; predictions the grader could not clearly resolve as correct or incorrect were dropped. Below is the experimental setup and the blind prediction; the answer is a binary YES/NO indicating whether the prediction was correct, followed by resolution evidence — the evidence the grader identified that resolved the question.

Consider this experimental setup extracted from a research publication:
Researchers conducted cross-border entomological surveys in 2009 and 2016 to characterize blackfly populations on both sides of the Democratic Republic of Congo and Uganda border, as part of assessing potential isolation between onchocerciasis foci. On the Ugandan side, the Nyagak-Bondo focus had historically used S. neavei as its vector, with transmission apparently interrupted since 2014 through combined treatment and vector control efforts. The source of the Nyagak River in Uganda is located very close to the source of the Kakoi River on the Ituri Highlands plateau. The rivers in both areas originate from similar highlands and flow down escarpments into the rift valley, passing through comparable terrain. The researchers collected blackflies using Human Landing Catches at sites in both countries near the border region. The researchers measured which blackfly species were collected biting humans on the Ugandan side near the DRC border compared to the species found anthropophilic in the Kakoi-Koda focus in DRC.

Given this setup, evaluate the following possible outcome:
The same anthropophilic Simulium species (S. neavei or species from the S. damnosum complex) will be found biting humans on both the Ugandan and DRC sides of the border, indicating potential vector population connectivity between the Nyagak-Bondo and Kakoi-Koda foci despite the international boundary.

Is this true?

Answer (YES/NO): NO